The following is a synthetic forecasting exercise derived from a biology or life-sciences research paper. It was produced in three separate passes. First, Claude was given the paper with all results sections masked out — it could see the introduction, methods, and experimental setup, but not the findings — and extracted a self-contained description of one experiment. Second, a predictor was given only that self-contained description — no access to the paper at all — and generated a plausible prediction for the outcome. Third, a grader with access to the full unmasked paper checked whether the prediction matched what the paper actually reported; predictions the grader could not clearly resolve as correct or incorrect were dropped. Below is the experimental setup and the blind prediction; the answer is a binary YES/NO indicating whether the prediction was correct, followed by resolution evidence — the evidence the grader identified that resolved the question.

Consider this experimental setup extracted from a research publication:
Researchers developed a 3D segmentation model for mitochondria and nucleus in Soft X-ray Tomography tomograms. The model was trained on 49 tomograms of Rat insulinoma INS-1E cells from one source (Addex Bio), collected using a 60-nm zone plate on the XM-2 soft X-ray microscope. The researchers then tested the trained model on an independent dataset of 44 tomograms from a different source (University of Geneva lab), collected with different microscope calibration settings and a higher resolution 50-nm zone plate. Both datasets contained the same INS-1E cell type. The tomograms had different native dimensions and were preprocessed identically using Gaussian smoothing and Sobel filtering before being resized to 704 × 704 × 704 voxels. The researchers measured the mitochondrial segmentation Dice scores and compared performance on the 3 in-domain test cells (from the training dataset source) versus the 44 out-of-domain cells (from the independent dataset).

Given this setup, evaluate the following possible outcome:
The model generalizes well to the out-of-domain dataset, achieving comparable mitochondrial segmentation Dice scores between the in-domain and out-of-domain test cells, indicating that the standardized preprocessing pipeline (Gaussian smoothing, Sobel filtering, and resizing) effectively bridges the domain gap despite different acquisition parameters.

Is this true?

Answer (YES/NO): NO